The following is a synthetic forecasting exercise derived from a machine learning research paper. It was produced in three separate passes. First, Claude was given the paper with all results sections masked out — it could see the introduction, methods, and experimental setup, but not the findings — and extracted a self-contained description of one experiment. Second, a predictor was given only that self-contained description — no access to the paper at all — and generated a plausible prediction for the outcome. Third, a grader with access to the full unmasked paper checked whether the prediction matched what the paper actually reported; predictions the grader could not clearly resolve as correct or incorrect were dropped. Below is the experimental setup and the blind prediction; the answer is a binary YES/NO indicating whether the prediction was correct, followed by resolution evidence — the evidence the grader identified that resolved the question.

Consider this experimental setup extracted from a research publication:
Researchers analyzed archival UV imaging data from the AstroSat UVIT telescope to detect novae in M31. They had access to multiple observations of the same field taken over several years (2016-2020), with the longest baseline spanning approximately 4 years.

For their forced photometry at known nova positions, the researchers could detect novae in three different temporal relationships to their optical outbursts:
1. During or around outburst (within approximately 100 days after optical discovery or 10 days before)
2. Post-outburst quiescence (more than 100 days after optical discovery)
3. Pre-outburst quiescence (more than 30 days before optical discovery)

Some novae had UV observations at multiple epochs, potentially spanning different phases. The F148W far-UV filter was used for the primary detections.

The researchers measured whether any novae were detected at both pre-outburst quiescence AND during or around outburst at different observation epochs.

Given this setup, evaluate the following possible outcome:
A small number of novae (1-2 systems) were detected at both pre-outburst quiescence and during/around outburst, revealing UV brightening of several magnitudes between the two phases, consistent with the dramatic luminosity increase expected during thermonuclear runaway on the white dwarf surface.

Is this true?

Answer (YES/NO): NO